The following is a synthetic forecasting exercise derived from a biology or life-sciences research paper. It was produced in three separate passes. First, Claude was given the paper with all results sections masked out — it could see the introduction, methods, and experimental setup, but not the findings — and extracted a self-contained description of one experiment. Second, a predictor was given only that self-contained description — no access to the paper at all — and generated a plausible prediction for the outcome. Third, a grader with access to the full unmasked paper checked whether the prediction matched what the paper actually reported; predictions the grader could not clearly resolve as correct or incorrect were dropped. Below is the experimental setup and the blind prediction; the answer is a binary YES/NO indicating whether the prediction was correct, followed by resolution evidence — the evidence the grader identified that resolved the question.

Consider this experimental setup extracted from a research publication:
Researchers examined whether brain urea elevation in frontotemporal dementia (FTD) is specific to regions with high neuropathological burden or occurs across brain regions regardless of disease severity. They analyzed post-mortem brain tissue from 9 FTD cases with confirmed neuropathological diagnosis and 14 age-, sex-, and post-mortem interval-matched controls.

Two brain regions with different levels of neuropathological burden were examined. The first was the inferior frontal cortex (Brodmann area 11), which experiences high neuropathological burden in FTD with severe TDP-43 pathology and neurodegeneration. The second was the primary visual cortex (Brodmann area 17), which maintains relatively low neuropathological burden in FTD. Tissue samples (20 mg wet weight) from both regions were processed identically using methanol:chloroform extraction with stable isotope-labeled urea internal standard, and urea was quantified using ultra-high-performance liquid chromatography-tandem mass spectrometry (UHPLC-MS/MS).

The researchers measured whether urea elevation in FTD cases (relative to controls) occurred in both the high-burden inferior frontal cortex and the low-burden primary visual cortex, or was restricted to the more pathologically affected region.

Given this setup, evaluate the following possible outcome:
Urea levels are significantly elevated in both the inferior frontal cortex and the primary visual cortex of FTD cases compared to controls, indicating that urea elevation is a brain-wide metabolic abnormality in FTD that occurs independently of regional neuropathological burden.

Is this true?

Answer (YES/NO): YES